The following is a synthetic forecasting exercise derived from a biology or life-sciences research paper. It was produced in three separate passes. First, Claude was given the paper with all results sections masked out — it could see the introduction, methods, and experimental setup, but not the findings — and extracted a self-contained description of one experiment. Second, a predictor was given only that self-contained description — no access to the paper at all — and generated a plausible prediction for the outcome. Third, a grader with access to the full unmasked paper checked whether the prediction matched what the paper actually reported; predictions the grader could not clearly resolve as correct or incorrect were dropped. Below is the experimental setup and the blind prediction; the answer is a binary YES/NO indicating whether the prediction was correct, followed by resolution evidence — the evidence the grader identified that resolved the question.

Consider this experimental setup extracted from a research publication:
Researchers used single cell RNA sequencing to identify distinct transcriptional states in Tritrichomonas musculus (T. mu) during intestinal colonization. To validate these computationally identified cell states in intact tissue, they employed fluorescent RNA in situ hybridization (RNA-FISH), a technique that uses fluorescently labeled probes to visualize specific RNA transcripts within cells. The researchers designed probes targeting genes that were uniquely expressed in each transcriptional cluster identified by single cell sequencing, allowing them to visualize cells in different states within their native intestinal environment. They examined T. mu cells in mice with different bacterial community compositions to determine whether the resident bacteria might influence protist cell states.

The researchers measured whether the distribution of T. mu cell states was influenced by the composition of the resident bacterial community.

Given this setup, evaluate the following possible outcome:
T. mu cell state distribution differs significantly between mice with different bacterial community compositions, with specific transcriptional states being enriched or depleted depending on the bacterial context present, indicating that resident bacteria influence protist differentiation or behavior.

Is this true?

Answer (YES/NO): YES